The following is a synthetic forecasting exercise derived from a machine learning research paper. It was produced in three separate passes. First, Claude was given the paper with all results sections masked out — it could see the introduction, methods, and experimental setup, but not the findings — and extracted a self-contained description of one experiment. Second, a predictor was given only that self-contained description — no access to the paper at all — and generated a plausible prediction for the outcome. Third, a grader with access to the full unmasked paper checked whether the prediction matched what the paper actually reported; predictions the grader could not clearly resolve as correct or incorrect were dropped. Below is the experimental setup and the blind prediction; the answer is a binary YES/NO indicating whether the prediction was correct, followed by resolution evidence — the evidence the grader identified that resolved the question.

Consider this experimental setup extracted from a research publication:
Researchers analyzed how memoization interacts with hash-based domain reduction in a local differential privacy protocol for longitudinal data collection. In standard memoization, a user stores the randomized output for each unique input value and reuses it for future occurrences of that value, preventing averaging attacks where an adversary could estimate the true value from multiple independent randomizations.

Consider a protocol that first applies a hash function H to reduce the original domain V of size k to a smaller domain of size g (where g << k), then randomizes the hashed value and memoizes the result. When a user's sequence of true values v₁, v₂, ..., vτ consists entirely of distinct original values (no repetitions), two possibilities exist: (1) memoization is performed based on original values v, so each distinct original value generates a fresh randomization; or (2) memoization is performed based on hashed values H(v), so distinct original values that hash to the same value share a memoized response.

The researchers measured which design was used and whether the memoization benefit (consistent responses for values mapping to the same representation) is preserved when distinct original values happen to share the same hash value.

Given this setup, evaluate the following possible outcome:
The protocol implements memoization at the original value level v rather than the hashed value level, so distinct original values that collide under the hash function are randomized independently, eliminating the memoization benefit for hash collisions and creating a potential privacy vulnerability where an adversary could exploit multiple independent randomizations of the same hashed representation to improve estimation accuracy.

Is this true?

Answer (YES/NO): NO